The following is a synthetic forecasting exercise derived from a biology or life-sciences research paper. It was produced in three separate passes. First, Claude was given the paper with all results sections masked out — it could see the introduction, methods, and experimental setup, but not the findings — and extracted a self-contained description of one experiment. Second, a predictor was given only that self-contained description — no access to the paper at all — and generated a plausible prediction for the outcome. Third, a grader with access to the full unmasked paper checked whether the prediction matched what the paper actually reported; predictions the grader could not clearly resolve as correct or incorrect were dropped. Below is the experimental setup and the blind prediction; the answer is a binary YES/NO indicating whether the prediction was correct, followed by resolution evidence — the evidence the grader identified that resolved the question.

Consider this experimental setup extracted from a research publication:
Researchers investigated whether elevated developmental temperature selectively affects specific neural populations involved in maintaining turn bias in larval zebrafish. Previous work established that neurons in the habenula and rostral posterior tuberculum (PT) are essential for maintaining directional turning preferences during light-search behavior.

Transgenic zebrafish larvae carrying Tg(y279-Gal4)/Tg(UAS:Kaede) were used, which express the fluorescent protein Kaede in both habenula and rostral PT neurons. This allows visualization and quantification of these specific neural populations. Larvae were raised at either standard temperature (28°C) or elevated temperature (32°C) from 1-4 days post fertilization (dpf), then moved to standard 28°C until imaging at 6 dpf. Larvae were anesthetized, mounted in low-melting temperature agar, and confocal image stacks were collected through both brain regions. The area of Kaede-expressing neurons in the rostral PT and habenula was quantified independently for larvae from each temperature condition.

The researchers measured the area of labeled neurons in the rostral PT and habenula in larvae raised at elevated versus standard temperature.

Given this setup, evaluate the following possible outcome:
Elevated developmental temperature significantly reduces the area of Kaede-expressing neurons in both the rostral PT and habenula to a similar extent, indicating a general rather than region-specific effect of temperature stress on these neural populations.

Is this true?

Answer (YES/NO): NO